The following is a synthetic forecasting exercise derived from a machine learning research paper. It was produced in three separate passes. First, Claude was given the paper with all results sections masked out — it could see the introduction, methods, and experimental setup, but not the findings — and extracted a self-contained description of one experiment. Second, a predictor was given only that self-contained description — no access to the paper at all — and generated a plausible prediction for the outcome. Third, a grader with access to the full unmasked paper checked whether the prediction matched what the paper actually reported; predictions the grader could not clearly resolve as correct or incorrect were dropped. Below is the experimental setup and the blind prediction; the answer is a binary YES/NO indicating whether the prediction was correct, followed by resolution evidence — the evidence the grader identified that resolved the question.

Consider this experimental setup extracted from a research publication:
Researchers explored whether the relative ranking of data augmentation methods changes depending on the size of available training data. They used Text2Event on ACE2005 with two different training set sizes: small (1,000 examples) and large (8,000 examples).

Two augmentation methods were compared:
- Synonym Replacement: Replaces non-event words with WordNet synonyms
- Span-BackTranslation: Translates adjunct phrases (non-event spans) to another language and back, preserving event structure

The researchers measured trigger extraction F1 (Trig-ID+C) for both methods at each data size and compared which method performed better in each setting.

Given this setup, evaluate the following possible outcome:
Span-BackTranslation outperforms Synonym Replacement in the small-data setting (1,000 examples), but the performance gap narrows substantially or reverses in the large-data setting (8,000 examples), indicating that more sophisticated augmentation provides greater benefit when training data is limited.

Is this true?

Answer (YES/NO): NO